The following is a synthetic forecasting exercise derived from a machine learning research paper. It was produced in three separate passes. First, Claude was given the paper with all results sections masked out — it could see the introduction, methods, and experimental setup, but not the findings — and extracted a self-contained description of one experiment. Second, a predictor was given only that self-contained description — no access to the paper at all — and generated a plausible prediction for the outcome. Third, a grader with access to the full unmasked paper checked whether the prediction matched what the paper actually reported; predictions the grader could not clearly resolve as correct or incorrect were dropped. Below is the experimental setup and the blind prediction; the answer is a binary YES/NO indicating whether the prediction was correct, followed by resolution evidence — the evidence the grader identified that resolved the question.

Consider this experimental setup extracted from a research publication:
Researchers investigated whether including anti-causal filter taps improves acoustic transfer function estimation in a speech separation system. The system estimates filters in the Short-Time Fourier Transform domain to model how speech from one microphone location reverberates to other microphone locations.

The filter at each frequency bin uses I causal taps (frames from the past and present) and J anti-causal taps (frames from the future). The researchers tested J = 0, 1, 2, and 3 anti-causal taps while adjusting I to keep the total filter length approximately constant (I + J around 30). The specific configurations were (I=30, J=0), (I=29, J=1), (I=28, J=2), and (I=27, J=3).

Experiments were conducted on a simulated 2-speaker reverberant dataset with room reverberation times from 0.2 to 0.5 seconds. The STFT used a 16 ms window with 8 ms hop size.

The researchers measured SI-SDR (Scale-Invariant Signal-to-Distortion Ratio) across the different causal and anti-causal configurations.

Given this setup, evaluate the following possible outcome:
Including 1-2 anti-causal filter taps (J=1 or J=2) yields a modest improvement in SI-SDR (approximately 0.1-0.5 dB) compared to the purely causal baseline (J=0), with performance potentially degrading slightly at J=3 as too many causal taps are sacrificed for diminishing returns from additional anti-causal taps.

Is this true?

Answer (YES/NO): NO